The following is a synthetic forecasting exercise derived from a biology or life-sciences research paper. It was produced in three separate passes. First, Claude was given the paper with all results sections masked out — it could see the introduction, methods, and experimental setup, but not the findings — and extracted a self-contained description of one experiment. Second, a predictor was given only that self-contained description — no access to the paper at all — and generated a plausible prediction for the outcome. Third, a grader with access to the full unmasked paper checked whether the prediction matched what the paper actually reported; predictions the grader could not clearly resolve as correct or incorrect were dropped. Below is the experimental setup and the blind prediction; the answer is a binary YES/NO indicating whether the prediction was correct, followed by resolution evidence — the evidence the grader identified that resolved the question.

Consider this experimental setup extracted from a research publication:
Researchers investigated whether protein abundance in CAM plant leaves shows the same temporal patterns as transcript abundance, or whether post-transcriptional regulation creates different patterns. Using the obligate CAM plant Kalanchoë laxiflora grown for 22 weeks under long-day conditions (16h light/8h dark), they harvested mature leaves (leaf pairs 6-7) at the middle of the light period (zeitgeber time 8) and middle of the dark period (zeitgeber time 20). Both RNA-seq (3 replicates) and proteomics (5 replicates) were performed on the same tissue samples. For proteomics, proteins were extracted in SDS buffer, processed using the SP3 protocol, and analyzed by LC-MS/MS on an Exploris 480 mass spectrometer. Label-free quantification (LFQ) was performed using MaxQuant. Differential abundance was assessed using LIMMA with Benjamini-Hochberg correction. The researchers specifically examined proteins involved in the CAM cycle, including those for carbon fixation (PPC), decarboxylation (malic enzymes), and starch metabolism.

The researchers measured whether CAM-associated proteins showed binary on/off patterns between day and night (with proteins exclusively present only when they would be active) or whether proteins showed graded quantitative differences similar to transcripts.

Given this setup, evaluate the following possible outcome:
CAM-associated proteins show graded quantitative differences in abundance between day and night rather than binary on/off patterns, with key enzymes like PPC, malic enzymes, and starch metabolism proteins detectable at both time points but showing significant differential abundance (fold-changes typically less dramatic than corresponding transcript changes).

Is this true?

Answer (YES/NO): NO